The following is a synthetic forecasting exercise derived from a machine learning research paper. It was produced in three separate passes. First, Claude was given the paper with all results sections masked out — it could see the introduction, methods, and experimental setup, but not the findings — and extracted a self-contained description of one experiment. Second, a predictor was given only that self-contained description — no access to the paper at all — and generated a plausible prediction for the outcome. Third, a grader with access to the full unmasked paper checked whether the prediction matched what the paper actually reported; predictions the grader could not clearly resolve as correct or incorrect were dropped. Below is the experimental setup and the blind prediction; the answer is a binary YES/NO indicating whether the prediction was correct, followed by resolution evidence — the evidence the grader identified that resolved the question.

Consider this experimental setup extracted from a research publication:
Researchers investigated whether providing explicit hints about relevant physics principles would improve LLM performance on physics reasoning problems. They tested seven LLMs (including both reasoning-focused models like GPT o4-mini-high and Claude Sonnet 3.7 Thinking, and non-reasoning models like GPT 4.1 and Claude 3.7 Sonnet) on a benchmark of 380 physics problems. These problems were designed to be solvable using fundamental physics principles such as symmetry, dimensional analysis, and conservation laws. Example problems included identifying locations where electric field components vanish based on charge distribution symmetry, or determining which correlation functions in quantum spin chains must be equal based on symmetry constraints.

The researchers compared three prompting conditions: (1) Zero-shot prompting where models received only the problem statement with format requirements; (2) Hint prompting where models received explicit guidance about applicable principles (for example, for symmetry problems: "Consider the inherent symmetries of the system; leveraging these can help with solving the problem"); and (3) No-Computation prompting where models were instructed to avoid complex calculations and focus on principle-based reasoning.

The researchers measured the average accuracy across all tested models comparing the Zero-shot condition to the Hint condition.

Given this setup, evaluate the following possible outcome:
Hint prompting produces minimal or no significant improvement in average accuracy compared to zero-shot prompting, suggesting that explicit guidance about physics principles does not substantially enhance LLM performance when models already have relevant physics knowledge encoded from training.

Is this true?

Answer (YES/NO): YES